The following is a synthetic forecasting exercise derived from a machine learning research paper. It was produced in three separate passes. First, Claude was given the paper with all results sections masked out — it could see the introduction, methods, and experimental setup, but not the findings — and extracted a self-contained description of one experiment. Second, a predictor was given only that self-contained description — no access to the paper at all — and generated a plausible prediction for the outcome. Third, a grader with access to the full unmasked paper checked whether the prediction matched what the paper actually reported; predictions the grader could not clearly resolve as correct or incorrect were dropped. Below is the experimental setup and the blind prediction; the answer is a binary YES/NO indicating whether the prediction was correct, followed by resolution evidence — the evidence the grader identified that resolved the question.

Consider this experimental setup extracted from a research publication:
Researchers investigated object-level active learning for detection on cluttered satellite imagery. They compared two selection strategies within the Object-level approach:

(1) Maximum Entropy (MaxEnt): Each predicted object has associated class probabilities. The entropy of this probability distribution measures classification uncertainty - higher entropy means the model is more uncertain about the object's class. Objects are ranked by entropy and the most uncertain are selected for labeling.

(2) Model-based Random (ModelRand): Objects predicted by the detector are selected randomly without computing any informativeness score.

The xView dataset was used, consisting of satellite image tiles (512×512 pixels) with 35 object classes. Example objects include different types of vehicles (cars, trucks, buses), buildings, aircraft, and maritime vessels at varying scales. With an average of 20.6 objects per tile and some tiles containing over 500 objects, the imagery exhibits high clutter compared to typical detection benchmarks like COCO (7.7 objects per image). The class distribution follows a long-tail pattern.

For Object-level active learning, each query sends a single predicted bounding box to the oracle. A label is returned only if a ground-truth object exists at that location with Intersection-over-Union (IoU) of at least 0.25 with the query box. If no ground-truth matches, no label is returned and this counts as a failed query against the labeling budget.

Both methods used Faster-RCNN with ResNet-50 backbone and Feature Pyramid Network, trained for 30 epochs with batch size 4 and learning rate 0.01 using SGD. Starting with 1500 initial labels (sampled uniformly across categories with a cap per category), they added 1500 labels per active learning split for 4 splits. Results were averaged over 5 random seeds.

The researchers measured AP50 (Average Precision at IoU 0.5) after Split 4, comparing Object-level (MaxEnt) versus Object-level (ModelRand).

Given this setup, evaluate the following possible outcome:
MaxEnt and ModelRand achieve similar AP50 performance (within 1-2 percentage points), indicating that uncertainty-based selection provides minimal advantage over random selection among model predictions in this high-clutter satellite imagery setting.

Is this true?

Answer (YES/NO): NO